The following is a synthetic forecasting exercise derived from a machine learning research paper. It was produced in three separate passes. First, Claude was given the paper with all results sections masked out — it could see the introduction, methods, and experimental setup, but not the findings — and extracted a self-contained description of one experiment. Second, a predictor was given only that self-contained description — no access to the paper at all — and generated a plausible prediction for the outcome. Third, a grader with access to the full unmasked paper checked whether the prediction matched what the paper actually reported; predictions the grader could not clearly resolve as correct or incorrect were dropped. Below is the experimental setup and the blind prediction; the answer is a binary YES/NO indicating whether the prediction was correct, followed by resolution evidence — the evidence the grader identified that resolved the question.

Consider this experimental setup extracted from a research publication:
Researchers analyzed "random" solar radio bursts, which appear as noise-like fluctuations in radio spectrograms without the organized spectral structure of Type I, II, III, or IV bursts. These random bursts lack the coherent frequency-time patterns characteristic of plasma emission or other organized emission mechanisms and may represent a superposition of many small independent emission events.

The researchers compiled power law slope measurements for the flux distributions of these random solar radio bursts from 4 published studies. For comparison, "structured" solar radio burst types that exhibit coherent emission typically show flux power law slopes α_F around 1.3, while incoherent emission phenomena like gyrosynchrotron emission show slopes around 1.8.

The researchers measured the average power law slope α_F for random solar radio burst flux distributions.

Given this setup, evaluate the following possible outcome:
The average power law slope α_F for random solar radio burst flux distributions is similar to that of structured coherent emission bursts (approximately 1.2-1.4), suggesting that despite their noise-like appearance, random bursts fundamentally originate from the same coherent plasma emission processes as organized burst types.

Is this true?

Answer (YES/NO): NO